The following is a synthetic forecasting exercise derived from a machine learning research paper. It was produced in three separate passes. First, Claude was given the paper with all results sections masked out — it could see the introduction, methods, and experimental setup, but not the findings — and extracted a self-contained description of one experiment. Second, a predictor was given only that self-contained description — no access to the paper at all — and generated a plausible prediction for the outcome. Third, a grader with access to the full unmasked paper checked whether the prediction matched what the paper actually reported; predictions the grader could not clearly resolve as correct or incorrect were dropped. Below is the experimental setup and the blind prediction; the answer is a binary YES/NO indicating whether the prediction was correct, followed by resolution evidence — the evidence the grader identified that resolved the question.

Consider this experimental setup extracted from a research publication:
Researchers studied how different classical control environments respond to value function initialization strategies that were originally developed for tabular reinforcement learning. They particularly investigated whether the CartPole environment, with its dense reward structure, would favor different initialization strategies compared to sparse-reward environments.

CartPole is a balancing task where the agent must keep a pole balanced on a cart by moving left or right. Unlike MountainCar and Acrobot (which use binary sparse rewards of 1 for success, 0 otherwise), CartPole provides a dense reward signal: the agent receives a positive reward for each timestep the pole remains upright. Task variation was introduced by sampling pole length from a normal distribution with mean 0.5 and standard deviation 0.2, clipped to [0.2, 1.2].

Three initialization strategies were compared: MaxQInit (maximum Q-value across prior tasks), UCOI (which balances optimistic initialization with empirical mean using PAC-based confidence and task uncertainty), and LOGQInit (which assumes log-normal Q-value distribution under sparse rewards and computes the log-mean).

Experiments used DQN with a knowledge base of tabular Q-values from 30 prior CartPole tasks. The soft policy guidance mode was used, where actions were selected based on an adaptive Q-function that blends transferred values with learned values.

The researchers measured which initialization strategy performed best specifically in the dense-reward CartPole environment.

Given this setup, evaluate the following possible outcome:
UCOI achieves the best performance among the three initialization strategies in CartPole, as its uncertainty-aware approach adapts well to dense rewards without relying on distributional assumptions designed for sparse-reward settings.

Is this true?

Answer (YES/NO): YES